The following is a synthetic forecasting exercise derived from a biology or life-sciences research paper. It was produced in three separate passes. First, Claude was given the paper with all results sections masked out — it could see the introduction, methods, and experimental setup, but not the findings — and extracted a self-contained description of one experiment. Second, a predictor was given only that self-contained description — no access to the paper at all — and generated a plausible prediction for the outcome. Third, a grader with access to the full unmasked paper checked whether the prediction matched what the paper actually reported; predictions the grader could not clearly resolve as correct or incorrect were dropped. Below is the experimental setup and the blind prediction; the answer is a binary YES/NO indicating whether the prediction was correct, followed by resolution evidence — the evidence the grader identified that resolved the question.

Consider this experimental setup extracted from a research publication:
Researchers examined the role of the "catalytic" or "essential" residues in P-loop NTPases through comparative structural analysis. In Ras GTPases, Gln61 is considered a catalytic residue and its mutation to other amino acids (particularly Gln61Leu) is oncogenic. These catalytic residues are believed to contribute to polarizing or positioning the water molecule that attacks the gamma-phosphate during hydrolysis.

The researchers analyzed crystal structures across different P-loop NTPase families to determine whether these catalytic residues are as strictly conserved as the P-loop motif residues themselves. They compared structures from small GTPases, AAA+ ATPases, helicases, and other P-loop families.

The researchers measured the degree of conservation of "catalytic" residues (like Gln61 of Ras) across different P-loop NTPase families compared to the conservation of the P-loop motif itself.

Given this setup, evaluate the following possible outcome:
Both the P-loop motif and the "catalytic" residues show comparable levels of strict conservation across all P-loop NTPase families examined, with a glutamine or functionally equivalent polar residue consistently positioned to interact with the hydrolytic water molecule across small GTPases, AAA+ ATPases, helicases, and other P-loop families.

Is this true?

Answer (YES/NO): NO